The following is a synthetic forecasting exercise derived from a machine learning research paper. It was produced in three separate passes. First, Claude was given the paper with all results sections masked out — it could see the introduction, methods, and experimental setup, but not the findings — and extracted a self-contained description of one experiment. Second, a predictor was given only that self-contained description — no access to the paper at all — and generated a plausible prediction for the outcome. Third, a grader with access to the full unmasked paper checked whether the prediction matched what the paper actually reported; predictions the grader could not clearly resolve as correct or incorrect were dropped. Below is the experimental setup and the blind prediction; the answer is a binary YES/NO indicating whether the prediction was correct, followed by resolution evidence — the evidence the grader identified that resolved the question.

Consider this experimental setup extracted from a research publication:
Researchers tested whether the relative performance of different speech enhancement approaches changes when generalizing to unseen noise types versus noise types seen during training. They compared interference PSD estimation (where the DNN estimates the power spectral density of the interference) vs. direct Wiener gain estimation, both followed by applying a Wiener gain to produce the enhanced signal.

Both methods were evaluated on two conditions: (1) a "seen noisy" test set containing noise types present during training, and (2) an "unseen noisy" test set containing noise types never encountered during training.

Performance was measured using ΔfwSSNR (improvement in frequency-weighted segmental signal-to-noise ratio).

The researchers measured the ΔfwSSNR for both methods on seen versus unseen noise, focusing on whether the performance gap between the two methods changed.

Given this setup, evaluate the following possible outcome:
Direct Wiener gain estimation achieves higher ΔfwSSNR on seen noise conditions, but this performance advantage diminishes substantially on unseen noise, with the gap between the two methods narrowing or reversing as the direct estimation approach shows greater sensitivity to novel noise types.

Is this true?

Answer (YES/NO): YES